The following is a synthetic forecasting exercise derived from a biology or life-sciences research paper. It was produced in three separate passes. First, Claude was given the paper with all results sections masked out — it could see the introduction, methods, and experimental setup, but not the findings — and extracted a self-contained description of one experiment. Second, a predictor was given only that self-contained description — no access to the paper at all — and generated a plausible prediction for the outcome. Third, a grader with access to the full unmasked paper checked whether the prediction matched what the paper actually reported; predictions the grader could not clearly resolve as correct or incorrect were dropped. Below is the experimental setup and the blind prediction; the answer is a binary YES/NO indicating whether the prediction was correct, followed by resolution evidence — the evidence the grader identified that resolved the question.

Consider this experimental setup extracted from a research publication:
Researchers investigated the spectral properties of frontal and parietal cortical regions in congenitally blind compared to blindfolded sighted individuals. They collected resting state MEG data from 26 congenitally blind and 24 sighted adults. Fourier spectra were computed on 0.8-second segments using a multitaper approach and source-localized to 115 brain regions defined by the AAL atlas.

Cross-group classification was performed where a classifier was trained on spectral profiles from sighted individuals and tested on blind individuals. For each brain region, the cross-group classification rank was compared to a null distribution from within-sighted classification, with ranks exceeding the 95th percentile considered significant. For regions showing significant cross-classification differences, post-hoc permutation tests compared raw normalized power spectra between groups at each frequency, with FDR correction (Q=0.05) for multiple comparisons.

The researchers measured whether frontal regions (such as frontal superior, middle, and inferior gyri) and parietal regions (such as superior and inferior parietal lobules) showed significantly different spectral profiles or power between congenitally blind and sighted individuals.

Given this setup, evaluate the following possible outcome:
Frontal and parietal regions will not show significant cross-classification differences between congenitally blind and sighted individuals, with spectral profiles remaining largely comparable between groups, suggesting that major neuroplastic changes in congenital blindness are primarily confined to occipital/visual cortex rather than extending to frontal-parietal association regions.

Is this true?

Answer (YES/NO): NO